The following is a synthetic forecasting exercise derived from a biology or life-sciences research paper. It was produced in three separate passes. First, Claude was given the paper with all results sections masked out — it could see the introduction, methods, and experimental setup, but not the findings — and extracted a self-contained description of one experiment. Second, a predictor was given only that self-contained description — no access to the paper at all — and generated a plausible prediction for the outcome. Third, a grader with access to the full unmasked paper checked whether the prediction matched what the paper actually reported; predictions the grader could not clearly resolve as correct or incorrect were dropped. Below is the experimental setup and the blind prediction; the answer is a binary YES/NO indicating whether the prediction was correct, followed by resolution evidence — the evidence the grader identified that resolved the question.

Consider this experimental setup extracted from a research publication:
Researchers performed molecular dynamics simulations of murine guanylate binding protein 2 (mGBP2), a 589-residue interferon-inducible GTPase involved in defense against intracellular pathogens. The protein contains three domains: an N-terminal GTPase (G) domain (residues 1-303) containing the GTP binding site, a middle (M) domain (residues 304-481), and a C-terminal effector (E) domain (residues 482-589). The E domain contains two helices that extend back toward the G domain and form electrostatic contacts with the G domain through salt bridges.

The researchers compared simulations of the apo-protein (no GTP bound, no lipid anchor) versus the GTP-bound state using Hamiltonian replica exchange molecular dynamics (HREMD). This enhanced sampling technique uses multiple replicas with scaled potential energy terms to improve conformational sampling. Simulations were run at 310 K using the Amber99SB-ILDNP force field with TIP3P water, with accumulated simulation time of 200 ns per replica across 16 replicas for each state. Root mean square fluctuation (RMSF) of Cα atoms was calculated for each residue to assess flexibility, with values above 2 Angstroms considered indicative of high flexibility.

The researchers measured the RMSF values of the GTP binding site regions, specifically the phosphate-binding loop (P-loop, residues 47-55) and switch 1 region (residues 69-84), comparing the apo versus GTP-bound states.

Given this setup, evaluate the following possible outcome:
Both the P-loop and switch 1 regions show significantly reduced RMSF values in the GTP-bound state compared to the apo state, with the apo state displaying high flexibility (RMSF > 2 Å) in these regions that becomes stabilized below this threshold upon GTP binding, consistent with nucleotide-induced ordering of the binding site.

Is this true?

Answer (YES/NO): NO